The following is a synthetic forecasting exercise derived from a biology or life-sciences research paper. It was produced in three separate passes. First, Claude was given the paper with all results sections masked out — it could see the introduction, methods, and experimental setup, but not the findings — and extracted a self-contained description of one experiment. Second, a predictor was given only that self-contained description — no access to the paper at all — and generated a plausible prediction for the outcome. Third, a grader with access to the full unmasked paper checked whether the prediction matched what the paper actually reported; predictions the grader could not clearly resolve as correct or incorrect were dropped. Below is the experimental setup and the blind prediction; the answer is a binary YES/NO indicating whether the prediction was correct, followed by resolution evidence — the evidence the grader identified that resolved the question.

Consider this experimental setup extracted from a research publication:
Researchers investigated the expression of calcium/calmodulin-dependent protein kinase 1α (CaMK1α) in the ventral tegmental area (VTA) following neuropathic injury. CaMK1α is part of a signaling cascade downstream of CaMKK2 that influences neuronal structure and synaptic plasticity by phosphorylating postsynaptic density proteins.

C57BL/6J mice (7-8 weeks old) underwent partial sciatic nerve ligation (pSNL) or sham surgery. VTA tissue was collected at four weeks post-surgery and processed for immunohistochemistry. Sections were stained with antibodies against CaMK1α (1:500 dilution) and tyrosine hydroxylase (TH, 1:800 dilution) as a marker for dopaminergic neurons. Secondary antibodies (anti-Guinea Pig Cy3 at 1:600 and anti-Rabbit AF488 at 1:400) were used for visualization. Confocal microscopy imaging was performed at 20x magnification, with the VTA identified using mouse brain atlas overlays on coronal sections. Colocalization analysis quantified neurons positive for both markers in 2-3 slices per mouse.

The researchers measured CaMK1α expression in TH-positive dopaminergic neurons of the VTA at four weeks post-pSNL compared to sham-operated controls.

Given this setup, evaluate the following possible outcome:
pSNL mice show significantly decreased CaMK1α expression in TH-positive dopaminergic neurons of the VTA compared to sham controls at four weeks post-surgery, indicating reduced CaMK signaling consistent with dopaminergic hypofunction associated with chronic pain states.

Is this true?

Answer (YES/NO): NO